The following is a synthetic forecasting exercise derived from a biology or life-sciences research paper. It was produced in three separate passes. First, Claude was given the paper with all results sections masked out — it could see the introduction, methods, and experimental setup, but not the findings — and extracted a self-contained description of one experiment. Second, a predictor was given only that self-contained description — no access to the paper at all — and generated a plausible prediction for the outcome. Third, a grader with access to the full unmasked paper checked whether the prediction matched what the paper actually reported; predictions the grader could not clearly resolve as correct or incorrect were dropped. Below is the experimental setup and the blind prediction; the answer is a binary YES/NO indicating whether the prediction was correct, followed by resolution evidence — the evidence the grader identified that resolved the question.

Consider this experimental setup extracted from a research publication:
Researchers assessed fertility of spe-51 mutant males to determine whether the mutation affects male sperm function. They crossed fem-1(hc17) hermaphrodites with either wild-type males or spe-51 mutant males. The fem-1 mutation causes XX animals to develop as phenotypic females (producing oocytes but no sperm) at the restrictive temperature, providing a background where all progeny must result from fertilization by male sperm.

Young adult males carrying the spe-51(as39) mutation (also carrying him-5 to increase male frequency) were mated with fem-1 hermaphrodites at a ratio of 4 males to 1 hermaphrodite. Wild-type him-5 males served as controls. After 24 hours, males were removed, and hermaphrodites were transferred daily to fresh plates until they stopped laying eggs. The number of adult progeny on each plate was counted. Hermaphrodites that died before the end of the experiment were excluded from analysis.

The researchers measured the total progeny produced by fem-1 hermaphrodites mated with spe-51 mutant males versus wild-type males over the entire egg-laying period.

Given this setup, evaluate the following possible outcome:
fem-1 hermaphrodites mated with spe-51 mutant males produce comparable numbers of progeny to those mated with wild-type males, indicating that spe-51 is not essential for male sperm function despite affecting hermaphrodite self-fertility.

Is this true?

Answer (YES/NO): NO